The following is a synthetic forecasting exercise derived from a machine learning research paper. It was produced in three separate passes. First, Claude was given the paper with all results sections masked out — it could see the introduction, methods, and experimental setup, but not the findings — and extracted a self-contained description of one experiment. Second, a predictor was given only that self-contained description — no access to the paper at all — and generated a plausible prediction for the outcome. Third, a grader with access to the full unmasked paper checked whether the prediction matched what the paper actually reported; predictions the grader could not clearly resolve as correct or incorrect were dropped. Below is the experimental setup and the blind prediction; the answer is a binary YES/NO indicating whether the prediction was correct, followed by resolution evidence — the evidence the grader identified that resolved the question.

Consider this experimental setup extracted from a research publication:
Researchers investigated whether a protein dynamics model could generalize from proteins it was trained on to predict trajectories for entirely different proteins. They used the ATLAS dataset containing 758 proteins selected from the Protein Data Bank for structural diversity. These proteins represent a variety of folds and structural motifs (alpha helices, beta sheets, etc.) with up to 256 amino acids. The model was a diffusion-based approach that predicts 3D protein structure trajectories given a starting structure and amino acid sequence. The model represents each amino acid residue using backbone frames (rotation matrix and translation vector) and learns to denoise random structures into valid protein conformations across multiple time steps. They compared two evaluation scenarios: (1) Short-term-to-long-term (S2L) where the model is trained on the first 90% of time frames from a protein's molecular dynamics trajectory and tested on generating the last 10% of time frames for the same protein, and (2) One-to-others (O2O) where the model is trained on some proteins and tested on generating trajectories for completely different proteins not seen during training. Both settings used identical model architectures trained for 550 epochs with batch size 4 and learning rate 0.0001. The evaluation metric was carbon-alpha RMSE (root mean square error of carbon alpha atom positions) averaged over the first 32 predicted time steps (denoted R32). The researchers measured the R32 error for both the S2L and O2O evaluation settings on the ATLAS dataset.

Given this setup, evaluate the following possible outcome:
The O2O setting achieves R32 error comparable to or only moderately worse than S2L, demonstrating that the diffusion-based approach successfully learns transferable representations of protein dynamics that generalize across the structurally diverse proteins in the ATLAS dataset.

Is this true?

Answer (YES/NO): YES